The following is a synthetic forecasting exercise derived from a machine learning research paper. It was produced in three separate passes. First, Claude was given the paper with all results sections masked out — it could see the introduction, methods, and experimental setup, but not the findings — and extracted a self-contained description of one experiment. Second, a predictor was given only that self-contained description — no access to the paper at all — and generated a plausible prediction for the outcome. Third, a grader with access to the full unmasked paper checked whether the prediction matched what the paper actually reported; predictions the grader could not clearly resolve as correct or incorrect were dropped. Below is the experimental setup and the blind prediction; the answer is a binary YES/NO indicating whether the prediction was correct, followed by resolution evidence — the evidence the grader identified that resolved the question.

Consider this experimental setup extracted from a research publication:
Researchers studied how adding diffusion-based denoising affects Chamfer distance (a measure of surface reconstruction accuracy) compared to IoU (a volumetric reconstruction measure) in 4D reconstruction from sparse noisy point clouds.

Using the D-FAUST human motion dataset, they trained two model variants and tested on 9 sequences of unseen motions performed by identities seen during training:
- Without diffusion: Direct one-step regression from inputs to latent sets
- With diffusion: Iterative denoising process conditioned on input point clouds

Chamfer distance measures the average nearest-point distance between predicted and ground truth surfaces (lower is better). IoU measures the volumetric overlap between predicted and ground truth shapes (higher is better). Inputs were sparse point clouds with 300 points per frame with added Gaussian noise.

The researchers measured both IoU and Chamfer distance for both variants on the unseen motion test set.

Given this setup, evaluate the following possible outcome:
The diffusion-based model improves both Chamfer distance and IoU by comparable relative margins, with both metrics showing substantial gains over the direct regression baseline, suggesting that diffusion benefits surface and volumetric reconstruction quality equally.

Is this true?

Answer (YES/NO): NO